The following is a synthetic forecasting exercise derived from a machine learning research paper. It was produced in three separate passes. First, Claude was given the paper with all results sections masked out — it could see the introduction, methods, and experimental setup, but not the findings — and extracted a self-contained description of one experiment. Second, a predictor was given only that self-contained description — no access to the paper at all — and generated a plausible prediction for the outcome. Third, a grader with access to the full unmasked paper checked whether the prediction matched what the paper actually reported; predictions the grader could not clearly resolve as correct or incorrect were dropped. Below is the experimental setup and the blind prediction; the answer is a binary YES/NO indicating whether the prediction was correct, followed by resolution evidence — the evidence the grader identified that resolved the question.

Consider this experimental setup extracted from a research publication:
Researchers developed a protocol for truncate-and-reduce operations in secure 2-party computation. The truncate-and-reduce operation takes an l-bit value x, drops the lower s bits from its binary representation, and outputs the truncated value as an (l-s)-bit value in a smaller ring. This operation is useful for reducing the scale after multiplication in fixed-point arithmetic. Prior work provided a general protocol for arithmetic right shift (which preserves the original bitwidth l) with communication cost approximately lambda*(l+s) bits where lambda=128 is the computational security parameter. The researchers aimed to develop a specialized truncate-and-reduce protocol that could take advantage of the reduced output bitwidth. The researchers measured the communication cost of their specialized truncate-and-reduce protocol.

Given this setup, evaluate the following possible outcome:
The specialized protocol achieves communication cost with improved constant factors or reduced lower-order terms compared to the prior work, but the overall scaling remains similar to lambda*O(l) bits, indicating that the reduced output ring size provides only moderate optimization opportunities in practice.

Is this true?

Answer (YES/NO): NO